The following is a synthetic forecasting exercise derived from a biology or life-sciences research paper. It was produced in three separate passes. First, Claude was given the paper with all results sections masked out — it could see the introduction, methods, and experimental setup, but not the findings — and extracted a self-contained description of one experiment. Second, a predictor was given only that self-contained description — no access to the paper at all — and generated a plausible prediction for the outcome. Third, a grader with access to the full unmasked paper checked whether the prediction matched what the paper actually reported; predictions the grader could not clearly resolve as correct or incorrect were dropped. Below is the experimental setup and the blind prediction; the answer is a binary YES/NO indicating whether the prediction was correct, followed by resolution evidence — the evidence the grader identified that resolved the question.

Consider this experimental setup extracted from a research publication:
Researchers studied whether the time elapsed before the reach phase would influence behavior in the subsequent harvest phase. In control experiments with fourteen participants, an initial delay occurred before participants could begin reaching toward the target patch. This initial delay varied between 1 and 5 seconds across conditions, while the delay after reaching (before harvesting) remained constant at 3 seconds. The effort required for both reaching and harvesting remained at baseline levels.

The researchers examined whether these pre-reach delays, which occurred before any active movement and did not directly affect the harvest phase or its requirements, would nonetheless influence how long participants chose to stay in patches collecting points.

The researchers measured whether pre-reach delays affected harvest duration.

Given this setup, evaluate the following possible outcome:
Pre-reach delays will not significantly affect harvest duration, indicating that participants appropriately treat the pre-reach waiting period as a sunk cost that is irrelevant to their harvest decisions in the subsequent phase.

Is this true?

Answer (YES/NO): NO